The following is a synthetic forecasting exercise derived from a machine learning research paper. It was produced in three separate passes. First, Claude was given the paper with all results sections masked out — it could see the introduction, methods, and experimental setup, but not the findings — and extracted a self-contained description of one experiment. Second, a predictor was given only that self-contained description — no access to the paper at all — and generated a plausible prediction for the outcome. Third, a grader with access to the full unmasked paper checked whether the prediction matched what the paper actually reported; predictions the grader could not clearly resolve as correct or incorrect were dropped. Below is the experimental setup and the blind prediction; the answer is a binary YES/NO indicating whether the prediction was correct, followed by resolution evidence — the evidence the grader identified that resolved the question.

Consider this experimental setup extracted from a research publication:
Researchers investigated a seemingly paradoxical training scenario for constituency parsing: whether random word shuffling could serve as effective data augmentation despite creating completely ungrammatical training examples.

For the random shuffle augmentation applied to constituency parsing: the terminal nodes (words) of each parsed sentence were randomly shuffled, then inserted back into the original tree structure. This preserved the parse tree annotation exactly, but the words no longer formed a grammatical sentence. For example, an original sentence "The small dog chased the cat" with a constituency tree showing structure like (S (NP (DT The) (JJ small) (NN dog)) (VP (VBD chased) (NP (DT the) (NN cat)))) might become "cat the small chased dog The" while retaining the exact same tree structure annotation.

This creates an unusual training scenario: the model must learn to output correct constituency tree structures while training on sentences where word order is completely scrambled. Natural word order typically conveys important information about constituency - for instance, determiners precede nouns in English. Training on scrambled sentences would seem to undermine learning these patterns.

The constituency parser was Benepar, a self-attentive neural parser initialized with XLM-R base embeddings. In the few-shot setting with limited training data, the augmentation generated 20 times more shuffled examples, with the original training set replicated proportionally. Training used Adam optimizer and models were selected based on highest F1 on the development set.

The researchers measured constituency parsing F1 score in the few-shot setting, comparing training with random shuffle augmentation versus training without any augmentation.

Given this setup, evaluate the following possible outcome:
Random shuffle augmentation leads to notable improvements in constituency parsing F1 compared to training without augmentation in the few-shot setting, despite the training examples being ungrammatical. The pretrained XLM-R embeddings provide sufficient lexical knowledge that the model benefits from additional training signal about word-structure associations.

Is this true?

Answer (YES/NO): YES